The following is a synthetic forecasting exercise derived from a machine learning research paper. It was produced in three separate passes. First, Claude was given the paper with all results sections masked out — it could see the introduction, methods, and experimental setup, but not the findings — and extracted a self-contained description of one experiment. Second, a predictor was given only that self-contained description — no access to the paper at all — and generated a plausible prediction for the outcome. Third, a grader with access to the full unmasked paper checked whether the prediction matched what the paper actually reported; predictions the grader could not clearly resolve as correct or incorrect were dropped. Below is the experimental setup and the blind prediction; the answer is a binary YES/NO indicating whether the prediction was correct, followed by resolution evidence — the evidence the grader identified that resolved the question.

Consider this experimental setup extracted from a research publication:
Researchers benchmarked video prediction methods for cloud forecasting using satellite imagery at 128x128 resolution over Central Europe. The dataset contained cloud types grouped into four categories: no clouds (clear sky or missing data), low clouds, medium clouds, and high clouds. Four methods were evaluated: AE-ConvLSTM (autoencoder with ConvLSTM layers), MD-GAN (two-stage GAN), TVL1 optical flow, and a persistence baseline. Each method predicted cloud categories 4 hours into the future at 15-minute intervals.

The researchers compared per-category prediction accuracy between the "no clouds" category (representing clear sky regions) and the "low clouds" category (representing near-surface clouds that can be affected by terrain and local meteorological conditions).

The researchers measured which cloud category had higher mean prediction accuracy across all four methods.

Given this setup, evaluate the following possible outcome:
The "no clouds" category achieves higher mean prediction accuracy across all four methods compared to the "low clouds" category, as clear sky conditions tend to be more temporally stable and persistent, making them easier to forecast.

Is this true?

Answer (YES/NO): YES